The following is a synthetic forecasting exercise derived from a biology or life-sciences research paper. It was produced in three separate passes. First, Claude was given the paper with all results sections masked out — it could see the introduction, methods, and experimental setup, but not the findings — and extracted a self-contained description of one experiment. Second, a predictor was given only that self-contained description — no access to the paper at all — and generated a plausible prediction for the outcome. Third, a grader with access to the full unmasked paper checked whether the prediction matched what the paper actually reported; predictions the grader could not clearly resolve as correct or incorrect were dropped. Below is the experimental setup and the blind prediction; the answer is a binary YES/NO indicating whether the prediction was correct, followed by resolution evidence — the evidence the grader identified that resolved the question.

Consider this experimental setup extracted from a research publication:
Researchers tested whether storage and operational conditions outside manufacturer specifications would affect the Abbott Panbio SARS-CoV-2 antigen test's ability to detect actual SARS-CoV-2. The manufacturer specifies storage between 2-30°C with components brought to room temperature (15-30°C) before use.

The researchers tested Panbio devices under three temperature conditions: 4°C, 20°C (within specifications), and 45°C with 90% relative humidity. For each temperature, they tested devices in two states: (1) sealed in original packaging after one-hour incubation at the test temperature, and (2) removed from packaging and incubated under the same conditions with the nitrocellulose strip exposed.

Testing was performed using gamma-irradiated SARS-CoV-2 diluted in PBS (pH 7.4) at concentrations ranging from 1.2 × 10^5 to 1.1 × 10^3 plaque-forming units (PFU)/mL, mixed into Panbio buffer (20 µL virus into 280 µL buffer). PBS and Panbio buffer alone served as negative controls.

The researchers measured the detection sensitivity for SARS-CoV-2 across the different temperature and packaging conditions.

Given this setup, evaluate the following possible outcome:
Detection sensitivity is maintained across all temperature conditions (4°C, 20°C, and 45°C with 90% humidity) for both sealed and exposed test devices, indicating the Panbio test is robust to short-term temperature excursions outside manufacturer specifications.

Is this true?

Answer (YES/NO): YES